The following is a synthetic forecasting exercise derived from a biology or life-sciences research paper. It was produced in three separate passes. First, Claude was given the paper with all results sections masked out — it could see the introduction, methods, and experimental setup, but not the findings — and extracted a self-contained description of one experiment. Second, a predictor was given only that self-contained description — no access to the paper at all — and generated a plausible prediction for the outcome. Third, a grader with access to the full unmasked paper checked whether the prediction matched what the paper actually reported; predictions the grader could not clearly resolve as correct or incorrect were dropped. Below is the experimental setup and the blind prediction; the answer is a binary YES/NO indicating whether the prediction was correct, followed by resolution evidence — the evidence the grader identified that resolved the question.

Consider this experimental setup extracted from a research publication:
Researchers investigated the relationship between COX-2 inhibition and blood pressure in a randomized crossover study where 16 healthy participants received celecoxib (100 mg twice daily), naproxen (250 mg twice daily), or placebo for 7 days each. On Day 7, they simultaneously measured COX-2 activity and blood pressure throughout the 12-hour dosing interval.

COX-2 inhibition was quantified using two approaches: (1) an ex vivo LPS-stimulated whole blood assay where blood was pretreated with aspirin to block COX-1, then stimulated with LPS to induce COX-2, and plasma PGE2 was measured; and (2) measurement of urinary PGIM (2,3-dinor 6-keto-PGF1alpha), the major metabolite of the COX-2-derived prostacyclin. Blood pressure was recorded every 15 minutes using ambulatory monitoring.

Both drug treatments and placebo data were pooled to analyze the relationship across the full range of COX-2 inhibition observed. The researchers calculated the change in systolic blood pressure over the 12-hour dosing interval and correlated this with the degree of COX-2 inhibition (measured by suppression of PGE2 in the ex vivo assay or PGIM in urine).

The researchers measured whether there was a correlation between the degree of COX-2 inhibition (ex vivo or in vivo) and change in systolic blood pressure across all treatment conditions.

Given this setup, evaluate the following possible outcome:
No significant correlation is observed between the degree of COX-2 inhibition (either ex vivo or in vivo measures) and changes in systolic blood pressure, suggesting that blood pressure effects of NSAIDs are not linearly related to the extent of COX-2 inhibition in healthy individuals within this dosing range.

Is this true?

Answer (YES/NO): NO